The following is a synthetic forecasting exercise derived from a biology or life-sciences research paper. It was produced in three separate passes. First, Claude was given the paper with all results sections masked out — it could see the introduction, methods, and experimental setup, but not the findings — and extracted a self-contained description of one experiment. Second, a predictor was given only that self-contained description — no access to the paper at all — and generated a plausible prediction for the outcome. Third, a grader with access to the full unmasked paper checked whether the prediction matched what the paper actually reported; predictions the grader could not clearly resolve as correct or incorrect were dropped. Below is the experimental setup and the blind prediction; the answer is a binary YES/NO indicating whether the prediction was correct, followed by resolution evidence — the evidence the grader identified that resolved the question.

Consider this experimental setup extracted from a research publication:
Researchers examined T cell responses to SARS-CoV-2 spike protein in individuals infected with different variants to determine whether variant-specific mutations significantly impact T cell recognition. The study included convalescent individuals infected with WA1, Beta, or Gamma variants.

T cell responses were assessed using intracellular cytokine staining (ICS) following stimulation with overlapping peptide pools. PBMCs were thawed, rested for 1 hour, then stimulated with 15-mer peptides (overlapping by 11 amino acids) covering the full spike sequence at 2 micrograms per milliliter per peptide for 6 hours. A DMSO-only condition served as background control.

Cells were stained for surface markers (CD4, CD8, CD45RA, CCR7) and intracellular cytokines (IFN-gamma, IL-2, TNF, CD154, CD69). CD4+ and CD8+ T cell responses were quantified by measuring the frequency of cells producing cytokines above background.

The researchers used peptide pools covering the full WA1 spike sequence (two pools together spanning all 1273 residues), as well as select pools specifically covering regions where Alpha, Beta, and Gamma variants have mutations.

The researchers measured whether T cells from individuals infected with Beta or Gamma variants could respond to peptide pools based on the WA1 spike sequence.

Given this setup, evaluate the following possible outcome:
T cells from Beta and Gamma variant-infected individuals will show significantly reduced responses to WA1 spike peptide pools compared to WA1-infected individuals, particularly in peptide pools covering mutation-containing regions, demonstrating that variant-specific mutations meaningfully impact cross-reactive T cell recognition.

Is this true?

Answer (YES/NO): NO